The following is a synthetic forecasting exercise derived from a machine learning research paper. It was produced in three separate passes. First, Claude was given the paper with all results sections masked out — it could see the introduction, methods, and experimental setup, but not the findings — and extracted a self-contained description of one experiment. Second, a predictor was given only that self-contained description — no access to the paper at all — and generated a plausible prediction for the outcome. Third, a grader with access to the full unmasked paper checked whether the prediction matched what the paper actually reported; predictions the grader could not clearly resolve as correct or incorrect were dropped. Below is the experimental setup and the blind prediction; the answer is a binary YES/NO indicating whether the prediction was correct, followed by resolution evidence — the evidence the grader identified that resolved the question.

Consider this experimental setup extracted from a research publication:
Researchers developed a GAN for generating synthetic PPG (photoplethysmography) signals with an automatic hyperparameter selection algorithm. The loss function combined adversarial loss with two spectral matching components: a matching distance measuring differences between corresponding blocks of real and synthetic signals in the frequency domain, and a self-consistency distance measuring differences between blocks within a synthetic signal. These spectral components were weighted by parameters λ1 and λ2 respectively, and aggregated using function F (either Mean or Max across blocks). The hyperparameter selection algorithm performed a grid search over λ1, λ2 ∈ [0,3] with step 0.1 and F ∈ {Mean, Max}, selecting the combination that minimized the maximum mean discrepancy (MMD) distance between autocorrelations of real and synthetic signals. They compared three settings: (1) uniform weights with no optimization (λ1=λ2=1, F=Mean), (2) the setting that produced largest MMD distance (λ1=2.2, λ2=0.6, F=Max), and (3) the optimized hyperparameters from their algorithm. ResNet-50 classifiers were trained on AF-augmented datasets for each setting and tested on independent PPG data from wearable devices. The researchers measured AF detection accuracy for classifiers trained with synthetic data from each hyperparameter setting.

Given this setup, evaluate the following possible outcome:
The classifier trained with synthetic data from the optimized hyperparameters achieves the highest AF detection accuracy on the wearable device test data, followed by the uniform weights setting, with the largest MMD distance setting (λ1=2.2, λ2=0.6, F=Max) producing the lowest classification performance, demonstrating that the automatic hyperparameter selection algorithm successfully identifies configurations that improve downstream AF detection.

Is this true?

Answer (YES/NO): YES